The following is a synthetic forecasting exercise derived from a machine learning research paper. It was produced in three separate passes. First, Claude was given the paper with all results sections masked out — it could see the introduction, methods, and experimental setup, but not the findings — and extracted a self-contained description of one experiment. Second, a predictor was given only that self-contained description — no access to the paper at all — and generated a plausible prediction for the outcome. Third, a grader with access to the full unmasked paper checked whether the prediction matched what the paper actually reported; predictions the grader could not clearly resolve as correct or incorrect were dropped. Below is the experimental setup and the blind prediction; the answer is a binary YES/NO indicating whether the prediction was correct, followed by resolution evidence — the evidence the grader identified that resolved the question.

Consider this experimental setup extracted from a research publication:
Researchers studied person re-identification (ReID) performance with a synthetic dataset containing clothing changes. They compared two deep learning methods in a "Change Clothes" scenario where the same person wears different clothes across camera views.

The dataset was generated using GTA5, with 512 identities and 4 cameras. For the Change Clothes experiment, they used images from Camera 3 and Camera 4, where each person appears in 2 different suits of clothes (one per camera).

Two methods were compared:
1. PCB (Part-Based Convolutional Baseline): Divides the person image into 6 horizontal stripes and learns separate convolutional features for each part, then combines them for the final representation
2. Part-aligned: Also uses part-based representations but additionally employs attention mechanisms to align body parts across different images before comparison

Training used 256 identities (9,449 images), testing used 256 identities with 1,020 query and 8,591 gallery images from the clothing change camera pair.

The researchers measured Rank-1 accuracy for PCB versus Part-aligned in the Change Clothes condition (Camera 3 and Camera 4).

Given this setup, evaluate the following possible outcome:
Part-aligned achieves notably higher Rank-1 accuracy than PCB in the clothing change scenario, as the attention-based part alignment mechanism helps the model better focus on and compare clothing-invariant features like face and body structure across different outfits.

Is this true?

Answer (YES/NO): YES